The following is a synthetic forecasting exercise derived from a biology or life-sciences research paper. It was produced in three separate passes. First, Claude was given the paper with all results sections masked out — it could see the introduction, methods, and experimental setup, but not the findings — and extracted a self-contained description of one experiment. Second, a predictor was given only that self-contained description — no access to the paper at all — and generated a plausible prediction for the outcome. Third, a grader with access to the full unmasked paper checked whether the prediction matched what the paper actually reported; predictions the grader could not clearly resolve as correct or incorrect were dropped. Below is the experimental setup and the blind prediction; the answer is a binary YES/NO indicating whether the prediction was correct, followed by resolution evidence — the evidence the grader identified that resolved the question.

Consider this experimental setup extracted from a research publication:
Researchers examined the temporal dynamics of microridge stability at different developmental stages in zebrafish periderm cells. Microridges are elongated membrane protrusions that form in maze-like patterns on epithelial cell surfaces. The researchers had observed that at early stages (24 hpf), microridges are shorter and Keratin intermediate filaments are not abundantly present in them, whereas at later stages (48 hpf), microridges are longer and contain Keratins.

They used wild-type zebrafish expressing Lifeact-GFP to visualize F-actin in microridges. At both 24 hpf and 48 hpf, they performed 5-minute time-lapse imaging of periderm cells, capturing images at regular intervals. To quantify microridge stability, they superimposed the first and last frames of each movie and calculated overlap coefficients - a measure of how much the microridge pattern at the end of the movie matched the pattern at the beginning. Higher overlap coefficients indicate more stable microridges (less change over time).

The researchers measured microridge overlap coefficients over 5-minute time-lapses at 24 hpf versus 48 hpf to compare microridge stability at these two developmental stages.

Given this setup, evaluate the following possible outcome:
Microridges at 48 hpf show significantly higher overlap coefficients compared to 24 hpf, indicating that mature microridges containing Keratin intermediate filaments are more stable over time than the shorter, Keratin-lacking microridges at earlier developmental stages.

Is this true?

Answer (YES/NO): YES